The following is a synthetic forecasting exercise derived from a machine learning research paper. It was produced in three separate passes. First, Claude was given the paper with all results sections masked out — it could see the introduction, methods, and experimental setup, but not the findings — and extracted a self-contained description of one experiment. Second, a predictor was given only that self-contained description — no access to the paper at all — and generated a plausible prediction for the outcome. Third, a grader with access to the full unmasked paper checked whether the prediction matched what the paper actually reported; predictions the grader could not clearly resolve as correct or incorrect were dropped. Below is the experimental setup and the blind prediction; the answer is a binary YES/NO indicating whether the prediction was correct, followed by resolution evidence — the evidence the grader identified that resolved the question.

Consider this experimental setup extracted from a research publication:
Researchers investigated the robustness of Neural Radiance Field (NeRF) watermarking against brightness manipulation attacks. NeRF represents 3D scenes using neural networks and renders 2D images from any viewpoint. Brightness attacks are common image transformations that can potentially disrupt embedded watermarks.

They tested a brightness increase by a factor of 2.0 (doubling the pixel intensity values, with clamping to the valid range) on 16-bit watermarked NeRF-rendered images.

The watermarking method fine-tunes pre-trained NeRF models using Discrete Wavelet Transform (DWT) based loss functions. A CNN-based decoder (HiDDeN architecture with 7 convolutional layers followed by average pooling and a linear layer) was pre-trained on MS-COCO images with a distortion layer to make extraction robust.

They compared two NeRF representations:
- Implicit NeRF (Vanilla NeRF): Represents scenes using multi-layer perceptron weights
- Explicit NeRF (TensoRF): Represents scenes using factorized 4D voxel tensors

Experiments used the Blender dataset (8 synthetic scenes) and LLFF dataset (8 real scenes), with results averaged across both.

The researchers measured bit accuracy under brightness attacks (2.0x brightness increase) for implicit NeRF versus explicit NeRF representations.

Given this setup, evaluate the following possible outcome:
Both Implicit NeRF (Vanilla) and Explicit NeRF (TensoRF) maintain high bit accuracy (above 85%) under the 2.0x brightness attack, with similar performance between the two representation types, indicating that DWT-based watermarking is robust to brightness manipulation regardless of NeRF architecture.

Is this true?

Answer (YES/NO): NO